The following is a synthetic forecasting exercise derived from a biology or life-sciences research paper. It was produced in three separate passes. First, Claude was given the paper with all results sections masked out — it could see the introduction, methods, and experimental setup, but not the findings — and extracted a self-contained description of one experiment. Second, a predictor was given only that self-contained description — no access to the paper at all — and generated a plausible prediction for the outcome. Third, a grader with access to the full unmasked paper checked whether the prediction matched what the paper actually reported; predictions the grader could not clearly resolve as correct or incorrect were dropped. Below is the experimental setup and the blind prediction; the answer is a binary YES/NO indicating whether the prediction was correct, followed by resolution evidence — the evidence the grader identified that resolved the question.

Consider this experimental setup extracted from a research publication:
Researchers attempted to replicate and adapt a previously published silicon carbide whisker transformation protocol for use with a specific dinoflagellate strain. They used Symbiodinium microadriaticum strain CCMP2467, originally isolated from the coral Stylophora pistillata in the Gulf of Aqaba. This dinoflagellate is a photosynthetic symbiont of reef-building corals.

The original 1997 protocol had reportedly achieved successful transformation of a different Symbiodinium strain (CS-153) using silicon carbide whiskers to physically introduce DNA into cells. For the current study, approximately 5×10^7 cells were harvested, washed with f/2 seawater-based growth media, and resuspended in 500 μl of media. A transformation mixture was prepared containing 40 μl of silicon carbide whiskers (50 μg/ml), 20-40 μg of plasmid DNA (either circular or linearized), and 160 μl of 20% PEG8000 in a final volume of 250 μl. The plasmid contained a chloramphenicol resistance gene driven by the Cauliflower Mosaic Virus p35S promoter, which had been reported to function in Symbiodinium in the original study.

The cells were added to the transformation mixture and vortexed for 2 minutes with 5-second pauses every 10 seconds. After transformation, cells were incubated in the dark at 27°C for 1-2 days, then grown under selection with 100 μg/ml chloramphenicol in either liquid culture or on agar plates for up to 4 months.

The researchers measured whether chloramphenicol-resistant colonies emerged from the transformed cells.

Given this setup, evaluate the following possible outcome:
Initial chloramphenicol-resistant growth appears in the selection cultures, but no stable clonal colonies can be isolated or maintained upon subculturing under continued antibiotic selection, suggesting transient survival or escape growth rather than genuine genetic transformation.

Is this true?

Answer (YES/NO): YES